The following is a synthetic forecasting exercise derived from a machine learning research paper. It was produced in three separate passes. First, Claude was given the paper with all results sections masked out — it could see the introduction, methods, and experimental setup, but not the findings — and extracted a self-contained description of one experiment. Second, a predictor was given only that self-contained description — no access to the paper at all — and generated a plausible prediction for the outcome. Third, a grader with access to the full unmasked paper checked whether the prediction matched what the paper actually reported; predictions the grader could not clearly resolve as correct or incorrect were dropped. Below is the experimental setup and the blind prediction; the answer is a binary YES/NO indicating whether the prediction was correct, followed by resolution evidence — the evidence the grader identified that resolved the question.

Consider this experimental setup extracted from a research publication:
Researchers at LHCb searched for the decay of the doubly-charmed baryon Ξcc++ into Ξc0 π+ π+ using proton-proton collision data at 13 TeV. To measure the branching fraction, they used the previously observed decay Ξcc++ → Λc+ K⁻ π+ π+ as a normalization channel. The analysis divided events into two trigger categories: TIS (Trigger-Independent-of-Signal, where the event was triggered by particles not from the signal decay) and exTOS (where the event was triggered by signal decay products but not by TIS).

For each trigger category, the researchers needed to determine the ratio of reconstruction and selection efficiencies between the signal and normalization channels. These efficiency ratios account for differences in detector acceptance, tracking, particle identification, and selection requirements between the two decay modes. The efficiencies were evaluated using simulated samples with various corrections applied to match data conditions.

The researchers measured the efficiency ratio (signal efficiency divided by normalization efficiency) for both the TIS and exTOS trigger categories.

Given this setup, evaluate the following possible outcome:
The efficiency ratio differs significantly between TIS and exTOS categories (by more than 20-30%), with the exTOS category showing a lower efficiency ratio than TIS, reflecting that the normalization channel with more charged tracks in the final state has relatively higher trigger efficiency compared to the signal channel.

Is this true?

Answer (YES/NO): NO